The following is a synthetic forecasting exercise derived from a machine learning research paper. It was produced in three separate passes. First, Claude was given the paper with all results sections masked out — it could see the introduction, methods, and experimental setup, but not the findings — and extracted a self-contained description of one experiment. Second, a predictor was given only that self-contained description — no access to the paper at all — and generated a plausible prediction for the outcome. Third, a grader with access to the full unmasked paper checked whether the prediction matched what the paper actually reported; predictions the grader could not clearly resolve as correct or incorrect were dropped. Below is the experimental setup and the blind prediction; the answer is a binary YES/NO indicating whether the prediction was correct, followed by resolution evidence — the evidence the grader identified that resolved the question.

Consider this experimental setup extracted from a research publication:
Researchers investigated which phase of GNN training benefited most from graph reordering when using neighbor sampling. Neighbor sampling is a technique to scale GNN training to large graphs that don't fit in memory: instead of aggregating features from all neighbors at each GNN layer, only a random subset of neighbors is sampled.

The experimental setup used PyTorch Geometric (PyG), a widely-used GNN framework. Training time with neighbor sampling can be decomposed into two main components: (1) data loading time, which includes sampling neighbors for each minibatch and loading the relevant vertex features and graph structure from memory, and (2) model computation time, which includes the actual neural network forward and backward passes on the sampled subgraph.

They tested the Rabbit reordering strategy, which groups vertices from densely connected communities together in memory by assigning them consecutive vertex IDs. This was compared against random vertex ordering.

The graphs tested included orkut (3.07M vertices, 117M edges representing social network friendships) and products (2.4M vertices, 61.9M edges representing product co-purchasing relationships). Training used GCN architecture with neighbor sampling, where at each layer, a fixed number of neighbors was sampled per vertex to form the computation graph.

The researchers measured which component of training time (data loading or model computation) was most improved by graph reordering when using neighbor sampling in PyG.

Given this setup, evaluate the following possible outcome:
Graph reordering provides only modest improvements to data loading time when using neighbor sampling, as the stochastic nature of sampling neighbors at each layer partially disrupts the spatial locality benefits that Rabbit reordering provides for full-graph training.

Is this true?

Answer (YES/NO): NO